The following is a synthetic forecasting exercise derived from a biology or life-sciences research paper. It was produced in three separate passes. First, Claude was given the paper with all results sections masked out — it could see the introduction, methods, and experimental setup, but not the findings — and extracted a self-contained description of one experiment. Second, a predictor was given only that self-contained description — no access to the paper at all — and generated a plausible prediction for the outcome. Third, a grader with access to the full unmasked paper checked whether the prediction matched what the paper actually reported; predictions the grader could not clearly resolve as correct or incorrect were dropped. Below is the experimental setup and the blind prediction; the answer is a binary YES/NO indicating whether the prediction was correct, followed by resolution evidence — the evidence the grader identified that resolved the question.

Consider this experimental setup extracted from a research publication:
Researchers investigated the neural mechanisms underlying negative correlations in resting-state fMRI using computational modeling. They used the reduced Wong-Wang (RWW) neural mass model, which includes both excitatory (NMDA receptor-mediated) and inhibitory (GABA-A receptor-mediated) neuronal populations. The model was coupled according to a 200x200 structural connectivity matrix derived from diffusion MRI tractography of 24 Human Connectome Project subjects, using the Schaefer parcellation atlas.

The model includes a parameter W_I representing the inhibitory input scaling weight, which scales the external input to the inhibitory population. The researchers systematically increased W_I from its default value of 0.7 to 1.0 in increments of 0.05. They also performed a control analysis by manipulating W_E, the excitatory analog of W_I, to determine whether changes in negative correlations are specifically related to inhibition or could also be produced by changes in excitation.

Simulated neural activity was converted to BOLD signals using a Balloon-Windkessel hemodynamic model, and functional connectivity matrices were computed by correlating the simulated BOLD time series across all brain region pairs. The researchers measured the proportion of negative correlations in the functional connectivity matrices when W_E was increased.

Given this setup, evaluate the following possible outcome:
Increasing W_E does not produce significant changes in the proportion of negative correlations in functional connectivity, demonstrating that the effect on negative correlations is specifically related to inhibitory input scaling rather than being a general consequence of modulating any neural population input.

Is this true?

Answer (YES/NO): NO